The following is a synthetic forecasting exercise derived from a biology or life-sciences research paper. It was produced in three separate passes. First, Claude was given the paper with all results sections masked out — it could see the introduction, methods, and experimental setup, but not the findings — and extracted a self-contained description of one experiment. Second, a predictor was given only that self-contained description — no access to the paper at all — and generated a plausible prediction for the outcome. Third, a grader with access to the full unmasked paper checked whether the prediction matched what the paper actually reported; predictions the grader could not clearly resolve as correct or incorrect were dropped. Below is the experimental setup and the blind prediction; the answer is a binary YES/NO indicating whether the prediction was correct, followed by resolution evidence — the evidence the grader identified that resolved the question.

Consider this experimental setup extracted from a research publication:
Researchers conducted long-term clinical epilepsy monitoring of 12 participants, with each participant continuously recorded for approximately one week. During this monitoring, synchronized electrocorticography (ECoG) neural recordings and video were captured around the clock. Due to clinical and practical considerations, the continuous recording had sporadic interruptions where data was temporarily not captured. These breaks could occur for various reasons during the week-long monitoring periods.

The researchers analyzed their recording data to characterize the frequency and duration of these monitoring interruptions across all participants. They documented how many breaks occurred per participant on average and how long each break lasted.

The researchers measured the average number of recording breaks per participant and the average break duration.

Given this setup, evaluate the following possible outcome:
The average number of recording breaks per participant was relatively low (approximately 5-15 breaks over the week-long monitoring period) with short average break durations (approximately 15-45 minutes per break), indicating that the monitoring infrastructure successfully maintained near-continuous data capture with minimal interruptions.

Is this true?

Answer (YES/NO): NO